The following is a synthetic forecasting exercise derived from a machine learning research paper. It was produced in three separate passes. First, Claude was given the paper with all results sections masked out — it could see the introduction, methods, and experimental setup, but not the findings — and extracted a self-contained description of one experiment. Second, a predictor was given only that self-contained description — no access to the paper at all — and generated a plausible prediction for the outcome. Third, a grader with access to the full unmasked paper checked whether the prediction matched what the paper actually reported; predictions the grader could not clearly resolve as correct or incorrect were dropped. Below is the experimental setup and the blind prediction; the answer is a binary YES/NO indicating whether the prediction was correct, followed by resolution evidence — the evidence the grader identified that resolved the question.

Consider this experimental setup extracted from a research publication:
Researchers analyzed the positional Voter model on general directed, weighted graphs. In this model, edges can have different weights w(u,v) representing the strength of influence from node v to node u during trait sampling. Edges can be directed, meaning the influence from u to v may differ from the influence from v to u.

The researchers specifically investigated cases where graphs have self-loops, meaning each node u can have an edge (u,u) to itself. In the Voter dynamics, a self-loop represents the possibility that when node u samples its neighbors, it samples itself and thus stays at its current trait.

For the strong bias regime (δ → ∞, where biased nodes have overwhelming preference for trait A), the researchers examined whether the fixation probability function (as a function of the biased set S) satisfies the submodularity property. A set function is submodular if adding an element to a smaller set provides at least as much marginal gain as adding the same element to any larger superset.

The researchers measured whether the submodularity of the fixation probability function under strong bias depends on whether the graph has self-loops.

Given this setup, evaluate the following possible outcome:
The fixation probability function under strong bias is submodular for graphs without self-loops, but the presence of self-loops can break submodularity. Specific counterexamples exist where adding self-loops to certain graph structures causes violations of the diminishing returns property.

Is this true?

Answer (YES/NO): NO